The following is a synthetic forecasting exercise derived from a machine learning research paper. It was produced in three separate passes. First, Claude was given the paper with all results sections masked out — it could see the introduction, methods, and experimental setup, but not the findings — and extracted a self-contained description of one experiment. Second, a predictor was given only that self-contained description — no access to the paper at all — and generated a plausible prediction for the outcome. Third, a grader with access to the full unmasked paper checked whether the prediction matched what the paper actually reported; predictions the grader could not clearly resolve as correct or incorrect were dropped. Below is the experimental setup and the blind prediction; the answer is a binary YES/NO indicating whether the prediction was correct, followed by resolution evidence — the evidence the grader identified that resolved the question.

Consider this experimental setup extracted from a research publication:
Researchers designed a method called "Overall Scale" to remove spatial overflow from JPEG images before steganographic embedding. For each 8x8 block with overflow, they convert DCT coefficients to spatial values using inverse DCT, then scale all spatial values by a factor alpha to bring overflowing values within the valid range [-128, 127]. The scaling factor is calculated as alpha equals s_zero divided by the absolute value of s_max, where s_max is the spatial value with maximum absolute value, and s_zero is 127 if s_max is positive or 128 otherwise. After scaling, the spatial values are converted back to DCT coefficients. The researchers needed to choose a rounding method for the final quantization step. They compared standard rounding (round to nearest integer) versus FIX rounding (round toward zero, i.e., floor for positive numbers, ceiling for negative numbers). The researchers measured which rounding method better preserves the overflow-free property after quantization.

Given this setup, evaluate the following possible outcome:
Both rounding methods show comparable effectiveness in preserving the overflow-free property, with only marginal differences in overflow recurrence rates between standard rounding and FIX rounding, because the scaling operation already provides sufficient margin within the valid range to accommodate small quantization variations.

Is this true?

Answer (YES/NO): NO